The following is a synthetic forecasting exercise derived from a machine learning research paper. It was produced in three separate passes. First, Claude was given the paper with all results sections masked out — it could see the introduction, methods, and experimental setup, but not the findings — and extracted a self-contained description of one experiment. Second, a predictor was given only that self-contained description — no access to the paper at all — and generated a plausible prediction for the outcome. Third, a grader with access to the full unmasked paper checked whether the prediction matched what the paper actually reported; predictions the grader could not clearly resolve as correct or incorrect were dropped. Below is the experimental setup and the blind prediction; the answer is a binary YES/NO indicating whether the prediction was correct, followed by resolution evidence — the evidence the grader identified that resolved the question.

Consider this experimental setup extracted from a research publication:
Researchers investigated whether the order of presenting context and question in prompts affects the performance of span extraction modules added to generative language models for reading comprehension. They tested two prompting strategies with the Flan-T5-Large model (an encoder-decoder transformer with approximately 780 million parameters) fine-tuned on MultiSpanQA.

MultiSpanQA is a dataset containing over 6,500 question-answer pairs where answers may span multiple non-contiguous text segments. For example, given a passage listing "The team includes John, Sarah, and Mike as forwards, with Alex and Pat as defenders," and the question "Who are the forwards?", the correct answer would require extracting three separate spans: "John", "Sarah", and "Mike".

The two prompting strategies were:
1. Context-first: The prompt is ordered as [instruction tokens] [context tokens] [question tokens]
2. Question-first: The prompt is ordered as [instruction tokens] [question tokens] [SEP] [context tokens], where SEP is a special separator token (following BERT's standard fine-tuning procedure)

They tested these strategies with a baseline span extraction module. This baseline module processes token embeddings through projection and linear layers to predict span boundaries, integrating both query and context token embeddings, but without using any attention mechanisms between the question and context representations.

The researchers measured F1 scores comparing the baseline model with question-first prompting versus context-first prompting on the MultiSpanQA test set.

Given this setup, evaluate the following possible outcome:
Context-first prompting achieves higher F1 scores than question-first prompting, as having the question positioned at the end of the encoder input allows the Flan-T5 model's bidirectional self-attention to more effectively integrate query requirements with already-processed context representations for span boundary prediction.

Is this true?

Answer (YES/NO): NO